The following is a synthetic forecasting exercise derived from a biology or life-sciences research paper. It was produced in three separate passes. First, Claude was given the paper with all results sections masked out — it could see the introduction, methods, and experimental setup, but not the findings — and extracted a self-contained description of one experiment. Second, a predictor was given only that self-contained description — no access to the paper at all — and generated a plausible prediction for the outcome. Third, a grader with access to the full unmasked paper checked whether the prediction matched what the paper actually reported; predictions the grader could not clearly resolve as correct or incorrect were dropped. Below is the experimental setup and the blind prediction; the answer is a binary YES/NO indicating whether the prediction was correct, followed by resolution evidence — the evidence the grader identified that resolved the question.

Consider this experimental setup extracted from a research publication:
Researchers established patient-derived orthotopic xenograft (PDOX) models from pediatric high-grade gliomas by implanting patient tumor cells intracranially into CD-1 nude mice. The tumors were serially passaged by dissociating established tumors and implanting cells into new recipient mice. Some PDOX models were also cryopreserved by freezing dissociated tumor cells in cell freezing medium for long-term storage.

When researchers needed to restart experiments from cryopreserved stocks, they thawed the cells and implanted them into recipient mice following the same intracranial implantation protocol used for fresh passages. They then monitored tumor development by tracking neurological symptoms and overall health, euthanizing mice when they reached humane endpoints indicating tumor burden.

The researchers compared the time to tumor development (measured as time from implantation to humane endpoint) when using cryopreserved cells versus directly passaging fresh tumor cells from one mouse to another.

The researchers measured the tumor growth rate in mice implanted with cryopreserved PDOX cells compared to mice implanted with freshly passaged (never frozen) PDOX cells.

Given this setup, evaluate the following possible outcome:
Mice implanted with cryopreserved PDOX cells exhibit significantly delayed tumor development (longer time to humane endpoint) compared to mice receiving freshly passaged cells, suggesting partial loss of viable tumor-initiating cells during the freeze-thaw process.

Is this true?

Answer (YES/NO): YES